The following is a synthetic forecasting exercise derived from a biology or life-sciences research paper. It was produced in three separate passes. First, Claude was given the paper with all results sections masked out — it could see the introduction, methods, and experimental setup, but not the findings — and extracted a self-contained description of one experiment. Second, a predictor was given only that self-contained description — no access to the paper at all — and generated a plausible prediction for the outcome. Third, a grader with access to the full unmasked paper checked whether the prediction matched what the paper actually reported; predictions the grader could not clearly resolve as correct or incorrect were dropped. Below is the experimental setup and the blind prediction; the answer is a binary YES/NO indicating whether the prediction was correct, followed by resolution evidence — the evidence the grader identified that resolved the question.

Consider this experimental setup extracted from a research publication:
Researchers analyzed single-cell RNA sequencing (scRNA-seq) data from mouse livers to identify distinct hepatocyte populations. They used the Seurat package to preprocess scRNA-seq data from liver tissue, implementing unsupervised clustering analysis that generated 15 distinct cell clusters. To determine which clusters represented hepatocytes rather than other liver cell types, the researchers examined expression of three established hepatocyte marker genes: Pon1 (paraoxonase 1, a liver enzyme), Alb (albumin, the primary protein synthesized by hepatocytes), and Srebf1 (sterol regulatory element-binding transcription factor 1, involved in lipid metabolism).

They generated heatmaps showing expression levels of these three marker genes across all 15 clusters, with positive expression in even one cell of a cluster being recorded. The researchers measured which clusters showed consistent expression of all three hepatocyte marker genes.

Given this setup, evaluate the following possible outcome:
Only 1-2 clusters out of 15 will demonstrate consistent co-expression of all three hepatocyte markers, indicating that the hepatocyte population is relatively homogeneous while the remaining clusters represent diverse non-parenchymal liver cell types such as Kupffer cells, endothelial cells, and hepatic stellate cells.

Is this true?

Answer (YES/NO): NO